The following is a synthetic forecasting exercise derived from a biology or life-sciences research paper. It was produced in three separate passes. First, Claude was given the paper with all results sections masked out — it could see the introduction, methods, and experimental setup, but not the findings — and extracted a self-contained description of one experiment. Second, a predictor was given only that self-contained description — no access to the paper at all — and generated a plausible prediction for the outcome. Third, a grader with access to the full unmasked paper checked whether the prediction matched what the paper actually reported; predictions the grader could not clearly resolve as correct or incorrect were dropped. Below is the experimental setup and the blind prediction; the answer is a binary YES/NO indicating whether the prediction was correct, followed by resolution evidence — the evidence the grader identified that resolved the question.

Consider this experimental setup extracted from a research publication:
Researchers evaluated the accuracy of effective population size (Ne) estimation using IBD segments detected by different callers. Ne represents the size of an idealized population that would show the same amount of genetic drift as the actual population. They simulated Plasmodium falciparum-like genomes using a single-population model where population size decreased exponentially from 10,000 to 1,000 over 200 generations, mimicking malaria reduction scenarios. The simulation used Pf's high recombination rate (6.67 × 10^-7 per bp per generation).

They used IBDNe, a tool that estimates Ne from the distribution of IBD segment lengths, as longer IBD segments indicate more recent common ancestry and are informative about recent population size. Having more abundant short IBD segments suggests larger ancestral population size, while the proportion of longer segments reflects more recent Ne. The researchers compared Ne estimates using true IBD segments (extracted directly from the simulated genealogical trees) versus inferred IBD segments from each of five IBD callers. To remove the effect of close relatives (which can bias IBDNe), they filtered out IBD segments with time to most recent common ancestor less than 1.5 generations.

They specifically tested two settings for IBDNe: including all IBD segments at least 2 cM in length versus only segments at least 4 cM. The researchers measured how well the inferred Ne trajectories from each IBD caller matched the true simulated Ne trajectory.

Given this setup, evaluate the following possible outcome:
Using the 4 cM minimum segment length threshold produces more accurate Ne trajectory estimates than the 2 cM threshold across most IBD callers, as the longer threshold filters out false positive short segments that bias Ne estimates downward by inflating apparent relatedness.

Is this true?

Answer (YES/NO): NO